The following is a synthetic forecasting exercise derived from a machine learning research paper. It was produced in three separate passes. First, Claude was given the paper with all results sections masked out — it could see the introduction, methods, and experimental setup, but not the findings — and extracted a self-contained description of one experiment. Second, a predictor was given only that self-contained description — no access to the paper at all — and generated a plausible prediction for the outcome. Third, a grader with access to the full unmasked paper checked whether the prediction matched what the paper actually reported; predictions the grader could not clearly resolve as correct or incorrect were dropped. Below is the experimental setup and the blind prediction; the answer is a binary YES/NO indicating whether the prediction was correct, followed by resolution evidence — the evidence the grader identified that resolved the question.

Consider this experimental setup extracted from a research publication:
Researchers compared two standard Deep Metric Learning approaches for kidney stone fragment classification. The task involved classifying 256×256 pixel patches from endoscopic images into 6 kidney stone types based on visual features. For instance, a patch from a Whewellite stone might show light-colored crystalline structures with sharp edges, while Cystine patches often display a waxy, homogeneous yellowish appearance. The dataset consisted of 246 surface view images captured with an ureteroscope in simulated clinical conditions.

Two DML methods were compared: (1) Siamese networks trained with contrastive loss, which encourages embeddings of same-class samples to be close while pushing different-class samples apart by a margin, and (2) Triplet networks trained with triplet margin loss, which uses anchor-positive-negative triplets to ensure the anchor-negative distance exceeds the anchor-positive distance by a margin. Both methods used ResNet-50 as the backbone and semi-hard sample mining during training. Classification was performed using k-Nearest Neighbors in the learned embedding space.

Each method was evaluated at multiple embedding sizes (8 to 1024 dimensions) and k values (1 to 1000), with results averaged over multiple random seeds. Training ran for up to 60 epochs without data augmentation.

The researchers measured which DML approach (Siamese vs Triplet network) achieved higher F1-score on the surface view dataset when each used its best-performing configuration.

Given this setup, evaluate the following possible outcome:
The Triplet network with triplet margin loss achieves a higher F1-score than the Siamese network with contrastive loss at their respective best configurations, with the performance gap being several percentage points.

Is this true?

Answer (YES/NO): NO